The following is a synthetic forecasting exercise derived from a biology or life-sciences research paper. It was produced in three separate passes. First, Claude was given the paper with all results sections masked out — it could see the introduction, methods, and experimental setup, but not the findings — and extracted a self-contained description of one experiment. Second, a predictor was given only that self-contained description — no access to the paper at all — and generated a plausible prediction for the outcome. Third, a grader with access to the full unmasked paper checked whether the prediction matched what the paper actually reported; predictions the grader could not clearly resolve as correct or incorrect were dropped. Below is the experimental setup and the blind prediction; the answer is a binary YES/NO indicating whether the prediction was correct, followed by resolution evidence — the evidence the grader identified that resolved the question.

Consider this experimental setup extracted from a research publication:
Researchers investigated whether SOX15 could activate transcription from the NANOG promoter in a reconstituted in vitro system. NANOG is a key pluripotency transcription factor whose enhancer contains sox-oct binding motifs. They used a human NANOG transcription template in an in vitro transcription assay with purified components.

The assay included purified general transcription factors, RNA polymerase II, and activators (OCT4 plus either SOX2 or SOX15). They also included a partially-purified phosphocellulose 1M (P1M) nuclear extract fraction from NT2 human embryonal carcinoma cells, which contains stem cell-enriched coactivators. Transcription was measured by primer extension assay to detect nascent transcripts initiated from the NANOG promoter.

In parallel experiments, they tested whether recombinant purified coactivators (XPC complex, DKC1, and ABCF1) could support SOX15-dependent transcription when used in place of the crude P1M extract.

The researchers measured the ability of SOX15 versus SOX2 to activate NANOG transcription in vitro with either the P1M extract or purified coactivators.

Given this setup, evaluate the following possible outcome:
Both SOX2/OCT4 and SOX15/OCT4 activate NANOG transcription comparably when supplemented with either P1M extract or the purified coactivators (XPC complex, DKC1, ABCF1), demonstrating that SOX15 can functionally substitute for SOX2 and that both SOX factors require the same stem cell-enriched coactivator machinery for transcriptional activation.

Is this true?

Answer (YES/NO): YES